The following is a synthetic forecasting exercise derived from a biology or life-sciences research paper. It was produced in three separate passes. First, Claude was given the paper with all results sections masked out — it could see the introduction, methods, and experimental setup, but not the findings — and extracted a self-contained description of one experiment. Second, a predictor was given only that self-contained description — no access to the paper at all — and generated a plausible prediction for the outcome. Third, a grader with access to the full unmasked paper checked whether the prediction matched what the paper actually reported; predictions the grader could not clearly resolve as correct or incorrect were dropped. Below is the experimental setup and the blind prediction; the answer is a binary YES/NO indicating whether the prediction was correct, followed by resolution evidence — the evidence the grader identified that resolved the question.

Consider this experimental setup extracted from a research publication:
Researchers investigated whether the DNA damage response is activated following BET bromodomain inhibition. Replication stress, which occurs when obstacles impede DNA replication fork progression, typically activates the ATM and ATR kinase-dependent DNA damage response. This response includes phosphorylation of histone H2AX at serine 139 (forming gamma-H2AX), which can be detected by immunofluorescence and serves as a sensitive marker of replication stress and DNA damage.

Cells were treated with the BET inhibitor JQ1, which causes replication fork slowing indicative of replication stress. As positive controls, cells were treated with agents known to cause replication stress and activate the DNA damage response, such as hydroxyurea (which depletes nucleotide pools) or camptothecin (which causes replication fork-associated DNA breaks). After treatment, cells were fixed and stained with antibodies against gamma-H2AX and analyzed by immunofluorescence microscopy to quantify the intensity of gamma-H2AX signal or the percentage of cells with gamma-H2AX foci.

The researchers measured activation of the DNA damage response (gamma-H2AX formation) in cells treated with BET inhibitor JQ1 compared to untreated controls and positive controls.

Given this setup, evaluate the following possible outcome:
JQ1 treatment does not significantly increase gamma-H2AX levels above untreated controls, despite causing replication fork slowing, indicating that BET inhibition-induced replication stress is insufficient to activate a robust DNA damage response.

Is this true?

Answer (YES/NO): YES